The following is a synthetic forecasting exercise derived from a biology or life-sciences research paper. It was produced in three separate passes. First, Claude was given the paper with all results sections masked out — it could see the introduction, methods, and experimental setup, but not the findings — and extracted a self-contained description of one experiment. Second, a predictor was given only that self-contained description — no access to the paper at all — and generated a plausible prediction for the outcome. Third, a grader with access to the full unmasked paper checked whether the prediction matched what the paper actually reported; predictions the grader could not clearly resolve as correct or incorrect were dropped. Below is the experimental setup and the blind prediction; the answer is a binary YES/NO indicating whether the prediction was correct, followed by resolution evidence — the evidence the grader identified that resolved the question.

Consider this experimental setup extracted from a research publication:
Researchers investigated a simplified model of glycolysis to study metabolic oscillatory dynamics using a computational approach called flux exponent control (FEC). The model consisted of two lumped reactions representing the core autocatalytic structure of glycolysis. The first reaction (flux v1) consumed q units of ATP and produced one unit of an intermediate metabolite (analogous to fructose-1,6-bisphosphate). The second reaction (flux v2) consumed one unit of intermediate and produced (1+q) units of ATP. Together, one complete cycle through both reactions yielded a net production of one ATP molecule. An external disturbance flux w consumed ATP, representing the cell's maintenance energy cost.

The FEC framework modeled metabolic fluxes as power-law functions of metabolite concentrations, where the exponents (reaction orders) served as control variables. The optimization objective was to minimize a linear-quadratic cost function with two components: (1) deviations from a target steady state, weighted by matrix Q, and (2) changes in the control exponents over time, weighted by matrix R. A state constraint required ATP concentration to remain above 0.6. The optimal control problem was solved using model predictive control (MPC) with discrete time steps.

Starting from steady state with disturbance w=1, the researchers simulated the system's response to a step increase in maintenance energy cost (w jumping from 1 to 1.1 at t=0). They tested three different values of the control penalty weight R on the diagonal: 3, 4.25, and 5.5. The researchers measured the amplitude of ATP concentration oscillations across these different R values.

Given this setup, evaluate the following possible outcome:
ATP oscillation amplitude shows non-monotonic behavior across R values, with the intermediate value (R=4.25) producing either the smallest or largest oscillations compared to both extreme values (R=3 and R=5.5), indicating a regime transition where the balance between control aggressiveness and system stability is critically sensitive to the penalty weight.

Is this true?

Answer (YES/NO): NO